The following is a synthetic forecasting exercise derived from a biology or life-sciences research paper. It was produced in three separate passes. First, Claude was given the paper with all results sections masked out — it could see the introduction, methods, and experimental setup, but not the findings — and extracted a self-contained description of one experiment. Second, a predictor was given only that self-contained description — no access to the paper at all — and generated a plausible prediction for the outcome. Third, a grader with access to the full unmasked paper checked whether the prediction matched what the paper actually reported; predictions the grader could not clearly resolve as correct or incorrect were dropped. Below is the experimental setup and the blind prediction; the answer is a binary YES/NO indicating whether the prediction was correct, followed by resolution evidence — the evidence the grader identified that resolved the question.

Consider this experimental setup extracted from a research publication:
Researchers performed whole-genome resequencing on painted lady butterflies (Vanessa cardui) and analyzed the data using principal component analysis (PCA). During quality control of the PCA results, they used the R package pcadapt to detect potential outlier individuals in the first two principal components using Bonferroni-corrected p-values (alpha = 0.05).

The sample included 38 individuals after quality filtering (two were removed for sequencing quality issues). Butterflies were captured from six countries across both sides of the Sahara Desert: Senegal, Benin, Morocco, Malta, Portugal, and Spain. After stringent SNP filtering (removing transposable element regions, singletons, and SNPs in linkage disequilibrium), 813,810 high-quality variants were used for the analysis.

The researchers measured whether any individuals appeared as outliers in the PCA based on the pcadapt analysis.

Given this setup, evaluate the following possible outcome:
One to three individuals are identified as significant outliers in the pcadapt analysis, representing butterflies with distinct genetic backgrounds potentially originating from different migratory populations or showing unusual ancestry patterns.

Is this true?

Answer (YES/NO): YES